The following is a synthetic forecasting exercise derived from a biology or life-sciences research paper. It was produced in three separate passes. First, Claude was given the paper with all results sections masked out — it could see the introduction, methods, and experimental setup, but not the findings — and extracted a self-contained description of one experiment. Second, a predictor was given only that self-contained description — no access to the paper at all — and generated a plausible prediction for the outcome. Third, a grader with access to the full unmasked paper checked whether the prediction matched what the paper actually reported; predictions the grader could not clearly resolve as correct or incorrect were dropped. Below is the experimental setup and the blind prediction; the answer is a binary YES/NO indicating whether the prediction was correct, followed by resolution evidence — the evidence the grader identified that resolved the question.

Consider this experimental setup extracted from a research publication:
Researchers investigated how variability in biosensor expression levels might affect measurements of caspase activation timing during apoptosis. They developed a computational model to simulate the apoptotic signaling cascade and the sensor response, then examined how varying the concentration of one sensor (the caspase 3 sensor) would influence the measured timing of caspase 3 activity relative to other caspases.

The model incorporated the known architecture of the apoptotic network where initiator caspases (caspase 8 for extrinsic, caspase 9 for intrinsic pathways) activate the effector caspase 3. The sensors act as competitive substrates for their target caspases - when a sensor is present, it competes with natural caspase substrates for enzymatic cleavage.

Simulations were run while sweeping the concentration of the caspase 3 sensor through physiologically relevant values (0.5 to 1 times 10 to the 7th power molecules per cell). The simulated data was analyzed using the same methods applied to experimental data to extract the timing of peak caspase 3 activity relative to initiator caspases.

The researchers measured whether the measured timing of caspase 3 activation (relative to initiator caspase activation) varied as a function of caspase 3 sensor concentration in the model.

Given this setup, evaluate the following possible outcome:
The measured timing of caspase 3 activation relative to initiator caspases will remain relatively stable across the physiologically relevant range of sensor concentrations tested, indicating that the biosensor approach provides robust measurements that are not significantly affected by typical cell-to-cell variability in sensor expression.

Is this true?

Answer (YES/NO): NO